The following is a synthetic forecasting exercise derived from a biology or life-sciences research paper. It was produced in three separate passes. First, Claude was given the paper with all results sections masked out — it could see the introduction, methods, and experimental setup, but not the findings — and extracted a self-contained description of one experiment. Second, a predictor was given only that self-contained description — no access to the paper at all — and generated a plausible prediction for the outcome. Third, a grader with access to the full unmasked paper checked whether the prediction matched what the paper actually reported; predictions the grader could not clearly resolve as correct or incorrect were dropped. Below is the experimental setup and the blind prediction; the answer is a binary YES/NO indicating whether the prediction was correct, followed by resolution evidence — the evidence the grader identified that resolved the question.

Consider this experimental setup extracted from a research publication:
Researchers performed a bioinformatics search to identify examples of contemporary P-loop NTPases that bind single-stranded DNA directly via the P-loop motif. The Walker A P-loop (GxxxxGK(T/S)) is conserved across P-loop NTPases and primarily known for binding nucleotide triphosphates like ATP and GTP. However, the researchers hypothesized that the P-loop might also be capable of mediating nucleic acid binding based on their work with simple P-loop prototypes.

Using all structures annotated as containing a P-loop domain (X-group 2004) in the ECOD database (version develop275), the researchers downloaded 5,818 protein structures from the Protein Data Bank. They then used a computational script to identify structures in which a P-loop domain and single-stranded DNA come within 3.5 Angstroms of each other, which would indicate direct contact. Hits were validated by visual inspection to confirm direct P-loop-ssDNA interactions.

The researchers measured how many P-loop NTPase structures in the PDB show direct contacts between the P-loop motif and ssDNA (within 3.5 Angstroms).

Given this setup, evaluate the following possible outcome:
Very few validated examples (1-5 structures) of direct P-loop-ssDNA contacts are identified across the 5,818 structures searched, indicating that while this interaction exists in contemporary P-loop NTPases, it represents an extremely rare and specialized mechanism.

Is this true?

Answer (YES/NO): YES